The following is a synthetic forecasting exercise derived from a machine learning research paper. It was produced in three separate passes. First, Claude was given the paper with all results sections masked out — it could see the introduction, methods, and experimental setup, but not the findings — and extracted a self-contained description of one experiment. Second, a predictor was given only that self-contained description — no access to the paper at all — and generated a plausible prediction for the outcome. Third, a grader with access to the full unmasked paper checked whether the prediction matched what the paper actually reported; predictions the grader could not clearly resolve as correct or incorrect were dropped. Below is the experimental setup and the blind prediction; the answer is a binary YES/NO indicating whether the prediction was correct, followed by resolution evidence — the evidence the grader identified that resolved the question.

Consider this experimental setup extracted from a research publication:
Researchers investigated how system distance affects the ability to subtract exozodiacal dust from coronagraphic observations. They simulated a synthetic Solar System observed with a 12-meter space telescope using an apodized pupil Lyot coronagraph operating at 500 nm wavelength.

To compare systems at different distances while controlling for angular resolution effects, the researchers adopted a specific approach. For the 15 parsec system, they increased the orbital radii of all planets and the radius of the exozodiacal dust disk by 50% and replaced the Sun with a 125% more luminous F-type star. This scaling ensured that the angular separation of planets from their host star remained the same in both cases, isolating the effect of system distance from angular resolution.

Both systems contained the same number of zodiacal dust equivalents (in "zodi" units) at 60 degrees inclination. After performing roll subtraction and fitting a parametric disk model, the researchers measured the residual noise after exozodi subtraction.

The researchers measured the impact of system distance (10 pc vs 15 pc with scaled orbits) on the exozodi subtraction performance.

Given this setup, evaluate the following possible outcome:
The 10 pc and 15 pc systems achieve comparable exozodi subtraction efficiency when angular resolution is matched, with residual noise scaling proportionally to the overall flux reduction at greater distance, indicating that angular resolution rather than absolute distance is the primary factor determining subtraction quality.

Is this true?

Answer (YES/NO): NO